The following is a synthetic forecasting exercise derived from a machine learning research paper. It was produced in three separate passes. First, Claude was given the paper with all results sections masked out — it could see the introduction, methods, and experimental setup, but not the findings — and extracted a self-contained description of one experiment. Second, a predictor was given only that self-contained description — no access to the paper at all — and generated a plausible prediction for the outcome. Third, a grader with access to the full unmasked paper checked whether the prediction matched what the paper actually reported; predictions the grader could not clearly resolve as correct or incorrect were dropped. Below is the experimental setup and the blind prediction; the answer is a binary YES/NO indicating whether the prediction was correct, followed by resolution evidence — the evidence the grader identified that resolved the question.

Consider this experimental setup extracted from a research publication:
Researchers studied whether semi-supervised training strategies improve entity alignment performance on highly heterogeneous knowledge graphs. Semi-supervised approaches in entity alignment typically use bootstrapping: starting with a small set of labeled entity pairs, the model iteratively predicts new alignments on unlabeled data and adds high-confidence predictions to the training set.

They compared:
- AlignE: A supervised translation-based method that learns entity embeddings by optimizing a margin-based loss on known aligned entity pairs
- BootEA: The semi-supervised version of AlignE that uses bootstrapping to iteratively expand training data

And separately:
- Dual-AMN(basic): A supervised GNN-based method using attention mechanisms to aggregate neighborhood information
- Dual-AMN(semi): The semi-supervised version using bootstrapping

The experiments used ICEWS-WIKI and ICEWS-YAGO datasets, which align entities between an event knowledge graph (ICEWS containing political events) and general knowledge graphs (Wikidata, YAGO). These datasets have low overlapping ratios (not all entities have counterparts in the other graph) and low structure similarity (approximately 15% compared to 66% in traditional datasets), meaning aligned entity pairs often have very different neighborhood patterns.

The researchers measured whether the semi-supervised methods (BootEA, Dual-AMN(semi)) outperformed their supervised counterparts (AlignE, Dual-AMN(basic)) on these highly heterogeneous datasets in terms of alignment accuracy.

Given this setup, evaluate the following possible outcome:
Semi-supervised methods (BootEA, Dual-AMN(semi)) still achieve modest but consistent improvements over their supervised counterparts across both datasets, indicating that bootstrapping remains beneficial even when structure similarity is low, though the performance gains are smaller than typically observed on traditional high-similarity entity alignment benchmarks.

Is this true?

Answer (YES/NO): NO